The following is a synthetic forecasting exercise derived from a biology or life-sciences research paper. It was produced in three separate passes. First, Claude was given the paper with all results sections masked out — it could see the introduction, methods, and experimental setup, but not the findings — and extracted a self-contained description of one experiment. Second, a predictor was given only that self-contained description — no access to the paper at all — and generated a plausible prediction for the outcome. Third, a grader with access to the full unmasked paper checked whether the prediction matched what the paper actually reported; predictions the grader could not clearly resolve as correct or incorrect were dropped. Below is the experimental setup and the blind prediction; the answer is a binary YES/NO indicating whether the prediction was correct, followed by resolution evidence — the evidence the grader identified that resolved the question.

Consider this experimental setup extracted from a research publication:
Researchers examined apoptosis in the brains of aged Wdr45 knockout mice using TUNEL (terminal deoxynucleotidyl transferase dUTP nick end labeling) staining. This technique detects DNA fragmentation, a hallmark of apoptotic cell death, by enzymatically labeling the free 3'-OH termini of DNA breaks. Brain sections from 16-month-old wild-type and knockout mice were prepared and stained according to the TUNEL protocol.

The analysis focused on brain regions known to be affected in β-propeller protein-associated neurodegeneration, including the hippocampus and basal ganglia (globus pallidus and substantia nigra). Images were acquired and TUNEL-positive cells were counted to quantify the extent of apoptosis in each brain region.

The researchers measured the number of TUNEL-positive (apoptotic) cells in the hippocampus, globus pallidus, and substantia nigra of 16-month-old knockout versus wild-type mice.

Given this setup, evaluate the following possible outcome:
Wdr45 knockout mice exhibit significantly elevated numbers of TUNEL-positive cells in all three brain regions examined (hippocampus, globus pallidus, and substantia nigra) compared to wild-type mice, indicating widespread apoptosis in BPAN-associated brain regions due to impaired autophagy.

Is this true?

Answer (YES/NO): NO